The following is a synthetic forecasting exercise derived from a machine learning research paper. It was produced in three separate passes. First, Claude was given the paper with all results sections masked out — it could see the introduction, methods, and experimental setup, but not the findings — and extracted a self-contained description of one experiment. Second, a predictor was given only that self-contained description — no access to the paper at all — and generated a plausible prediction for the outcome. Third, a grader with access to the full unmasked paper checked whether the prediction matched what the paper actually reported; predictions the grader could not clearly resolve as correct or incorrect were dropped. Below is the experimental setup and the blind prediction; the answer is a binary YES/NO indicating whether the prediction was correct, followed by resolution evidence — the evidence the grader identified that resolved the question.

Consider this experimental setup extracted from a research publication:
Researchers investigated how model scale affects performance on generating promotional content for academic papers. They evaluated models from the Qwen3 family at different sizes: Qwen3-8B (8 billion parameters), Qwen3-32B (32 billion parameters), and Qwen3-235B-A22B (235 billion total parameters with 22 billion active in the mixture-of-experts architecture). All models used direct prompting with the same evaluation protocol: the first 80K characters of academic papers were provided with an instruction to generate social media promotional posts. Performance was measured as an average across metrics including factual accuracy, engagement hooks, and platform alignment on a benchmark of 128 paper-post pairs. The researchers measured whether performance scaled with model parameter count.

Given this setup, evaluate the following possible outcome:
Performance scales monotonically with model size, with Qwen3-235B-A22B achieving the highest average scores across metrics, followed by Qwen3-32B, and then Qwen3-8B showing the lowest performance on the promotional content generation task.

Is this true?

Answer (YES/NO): YES